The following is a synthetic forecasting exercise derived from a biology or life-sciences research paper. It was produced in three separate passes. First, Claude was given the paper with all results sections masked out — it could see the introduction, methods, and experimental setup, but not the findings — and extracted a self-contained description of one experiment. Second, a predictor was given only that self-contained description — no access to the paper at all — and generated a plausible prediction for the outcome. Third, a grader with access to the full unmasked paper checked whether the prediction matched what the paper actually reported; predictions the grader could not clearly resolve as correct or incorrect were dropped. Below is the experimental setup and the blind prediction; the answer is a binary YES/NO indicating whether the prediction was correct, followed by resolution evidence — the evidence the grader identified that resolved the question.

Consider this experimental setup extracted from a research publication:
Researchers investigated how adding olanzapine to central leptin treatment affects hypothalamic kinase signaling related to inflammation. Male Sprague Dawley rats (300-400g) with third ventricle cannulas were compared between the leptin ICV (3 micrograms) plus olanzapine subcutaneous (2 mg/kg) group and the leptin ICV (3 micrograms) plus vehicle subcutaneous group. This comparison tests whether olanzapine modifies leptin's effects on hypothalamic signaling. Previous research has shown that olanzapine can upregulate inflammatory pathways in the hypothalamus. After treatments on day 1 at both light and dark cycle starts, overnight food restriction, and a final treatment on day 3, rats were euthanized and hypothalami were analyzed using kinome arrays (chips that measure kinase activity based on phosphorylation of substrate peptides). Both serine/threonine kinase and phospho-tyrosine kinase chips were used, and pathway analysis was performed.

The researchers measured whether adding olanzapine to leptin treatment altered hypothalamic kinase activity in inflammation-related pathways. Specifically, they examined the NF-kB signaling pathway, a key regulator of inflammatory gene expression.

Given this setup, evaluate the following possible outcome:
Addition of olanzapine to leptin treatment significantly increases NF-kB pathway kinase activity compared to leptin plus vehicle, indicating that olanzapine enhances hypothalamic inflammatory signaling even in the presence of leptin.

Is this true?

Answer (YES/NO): NO